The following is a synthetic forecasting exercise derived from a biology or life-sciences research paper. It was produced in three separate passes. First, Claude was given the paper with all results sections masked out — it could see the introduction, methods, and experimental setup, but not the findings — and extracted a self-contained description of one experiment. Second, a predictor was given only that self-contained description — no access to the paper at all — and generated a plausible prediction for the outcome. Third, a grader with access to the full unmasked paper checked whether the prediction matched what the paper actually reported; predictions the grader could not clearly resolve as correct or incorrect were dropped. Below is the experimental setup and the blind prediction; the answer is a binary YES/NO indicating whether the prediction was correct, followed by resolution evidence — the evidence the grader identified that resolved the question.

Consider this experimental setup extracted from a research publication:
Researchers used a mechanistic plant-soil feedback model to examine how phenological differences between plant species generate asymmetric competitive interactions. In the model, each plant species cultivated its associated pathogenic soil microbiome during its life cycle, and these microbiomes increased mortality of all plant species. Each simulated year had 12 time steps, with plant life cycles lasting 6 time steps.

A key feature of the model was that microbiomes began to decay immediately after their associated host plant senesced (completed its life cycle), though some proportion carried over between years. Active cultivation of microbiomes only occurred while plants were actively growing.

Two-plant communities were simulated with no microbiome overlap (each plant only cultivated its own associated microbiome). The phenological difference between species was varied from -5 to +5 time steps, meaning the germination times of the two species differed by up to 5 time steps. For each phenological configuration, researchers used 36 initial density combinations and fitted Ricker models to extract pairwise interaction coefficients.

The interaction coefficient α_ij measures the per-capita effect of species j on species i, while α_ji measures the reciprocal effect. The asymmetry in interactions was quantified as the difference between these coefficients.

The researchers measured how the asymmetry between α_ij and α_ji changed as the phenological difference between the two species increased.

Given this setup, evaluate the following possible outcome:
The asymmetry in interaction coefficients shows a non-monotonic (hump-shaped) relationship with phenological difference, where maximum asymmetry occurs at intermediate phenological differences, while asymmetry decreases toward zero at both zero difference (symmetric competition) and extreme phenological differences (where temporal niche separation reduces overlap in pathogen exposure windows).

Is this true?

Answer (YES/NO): NO